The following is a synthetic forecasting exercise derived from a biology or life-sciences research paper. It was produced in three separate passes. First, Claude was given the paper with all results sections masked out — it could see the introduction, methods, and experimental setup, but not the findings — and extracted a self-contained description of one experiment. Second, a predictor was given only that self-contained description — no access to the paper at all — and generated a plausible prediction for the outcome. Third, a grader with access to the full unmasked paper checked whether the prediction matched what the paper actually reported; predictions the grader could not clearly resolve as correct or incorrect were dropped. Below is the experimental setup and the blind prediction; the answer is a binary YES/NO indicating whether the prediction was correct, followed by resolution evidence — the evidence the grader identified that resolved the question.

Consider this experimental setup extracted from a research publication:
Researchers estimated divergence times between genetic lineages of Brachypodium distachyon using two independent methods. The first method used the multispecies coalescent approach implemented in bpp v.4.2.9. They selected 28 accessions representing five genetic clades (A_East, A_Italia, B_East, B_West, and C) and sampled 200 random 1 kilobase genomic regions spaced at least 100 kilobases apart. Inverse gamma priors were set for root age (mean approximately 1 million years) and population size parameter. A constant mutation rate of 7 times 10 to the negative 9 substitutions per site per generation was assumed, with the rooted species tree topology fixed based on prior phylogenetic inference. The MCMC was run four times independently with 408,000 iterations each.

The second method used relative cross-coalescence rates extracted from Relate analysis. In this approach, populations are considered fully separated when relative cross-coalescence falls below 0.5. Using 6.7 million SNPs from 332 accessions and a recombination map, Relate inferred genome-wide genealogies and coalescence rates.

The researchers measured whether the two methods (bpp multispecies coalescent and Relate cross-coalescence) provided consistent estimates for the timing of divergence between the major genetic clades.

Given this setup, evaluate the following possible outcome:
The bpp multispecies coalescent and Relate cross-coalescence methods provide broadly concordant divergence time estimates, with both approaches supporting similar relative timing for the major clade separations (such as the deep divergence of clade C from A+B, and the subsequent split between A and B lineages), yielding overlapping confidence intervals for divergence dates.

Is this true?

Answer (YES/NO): YES